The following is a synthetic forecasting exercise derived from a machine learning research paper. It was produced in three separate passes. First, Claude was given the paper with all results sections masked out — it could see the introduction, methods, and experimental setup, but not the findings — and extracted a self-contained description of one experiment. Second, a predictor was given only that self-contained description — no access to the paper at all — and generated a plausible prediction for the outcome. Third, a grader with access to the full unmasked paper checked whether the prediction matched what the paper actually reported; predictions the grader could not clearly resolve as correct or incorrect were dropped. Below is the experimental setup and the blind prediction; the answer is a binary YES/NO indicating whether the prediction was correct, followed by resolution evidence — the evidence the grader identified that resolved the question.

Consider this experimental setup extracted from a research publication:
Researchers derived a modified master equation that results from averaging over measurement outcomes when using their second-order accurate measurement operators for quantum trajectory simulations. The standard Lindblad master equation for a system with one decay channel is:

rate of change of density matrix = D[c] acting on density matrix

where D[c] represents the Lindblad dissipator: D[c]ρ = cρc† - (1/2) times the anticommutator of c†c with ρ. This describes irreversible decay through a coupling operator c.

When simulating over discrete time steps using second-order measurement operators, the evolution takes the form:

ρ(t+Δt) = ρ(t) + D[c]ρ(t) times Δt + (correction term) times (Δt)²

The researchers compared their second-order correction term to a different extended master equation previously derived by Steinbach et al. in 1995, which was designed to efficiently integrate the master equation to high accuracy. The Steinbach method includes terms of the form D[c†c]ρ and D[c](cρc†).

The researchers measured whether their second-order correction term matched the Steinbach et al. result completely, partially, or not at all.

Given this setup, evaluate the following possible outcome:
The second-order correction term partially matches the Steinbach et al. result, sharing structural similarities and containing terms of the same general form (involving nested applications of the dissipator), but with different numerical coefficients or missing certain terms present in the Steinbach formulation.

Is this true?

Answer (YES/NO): YES